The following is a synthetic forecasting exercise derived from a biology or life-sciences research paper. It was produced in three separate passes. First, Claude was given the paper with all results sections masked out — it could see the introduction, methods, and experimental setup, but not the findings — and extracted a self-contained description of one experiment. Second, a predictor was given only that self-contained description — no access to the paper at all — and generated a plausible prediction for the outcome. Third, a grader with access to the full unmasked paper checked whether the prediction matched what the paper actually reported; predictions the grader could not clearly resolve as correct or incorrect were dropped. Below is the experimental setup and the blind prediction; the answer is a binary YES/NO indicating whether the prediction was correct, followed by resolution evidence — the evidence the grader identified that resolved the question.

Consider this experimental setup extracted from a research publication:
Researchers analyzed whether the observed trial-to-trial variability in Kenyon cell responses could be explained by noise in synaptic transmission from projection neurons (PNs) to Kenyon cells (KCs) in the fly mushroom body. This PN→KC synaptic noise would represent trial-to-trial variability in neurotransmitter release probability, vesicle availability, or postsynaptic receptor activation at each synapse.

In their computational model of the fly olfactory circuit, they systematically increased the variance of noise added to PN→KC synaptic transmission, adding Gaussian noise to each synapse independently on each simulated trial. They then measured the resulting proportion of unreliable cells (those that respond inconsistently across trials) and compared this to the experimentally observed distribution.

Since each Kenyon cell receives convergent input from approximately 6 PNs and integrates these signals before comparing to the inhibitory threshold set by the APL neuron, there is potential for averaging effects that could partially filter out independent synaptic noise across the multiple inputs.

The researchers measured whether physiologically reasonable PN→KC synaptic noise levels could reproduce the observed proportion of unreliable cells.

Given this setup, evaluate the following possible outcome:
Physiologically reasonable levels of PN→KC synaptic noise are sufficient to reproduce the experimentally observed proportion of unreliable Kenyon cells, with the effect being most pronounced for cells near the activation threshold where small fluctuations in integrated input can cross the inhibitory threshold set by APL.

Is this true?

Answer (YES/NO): NO